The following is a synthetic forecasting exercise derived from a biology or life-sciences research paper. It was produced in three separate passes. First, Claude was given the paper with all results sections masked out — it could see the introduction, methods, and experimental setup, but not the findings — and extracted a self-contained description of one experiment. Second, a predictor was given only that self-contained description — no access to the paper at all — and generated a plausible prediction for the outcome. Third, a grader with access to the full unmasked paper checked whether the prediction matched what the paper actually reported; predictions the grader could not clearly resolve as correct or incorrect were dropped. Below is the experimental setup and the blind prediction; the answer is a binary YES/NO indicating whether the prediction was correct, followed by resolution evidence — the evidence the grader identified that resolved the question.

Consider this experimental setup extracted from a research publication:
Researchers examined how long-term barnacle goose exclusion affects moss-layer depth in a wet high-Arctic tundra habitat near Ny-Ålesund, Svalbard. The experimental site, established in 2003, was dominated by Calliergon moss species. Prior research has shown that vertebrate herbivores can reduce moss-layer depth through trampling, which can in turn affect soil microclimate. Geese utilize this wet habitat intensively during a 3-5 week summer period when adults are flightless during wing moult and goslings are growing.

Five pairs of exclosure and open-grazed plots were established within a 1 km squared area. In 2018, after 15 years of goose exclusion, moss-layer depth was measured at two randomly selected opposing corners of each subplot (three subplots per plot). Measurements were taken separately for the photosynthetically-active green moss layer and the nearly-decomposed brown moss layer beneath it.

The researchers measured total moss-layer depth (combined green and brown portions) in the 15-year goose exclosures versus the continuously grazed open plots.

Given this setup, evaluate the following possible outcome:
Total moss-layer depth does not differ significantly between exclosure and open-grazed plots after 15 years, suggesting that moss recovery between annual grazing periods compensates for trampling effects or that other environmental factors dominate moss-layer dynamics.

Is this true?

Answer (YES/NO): NO